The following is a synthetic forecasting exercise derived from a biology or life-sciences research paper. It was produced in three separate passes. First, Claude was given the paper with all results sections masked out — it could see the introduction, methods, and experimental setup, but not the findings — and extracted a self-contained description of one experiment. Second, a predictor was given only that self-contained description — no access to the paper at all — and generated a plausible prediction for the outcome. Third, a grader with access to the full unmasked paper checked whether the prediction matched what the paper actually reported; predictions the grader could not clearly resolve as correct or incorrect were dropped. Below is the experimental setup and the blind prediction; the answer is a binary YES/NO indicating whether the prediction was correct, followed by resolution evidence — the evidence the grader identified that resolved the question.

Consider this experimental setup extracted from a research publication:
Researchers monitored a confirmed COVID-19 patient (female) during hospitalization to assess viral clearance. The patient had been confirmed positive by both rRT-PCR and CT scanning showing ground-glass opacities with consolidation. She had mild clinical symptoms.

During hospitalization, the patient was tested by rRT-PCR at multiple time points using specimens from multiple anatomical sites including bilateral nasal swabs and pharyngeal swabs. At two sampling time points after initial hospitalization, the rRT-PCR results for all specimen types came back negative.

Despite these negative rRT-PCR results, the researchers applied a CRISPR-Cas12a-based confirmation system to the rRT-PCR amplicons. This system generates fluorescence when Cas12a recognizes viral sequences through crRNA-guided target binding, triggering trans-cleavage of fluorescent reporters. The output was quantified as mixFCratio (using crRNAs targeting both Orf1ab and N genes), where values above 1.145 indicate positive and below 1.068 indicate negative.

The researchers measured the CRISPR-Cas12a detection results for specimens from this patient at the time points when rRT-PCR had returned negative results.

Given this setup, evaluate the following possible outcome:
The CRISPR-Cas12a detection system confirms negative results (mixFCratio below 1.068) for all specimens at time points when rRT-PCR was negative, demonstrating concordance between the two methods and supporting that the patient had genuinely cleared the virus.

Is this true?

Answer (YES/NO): NO